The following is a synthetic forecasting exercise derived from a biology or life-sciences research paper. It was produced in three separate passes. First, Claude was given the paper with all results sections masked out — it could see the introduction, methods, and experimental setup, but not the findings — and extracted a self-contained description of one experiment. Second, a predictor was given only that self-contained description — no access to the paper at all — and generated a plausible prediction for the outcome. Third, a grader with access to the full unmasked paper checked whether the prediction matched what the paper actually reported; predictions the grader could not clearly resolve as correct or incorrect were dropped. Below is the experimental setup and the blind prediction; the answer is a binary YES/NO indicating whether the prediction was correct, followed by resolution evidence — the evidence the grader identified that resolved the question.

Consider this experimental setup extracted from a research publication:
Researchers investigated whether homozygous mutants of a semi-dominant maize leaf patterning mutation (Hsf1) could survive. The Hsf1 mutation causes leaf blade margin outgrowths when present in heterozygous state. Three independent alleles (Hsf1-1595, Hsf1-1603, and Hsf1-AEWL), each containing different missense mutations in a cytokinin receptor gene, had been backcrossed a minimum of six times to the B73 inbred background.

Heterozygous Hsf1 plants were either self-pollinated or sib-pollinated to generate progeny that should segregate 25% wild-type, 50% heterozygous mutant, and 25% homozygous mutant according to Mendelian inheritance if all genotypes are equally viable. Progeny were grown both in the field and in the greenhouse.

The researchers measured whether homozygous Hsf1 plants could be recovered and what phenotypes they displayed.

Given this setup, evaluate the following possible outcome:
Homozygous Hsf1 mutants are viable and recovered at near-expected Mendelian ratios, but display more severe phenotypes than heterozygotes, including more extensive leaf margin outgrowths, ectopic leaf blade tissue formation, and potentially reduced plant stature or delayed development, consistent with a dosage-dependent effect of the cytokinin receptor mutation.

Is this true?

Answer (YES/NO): YES